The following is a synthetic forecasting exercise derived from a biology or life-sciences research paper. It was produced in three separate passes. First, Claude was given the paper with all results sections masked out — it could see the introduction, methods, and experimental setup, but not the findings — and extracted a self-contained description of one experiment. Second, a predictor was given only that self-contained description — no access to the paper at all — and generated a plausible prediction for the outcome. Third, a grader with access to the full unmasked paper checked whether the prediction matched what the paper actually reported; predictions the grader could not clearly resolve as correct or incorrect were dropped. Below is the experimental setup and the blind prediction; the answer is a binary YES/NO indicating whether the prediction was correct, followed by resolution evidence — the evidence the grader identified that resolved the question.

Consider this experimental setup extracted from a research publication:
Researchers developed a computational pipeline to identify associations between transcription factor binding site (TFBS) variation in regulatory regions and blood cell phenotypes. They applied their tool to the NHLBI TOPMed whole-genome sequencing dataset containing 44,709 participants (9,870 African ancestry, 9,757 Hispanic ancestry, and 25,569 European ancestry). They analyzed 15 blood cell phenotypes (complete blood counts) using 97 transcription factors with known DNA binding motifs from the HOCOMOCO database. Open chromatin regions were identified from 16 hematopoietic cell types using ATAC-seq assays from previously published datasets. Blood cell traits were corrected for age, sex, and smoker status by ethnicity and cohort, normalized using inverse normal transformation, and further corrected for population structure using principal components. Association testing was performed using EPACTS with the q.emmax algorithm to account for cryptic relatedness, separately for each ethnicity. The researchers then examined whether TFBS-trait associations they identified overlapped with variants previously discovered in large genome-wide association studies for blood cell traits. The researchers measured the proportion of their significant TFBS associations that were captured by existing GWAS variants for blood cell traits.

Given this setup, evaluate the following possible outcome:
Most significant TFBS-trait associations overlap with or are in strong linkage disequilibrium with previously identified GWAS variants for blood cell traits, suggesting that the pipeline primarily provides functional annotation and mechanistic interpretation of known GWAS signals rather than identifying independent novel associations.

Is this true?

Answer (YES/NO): YES